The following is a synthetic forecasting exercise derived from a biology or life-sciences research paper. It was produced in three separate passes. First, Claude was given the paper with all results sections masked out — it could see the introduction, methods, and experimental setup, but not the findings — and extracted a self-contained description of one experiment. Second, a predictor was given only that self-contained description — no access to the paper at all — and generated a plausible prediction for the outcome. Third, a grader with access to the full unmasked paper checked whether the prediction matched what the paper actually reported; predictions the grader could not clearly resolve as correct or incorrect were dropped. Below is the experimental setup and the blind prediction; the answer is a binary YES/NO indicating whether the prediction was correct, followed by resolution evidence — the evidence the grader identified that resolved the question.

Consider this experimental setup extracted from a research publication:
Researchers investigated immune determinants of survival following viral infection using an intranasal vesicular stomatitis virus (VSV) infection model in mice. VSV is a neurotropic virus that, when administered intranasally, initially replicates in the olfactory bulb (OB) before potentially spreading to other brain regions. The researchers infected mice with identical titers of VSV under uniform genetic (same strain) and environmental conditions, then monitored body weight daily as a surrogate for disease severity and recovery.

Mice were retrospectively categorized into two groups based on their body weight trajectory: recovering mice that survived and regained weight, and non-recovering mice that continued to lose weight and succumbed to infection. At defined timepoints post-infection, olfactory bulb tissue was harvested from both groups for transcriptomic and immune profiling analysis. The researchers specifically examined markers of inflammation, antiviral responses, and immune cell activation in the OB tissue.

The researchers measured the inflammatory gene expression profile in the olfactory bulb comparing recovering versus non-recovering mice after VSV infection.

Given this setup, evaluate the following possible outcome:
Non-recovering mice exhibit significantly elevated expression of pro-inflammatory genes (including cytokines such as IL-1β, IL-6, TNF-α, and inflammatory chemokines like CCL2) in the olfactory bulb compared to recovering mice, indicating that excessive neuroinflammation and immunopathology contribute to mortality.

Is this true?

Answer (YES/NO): NO